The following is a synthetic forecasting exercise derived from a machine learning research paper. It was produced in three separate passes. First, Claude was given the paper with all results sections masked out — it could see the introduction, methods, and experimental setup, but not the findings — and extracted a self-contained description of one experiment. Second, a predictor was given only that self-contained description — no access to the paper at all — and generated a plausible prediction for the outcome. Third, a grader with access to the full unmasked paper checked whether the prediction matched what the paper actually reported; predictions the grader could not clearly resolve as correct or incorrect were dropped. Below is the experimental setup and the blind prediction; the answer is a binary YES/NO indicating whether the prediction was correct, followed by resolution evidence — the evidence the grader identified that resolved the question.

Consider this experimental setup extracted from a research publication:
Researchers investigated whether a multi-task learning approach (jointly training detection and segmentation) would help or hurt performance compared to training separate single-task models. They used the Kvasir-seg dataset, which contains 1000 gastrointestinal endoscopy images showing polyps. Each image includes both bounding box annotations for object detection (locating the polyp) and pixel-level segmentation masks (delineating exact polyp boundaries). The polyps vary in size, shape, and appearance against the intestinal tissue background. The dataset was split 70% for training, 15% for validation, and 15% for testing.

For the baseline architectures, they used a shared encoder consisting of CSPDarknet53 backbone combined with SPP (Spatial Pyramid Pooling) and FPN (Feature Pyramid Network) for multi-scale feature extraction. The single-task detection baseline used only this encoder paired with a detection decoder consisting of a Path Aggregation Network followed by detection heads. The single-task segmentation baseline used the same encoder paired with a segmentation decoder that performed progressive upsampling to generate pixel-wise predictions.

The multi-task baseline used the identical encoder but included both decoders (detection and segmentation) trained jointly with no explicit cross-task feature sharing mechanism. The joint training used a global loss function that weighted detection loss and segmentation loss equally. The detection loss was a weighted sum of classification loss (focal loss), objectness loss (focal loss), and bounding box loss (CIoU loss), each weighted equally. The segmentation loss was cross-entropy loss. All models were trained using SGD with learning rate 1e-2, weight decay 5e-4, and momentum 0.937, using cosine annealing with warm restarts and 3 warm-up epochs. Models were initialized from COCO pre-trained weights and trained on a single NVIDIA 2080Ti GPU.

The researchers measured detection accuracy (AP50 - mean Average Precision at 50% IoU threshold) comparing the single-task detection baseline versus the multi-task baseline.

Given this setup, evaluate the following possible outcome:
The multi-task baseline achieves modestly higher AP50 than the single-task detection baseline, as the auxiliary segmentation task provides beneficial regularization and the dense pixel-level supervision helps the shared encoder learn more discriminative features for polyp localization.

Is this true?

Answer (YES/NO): NO